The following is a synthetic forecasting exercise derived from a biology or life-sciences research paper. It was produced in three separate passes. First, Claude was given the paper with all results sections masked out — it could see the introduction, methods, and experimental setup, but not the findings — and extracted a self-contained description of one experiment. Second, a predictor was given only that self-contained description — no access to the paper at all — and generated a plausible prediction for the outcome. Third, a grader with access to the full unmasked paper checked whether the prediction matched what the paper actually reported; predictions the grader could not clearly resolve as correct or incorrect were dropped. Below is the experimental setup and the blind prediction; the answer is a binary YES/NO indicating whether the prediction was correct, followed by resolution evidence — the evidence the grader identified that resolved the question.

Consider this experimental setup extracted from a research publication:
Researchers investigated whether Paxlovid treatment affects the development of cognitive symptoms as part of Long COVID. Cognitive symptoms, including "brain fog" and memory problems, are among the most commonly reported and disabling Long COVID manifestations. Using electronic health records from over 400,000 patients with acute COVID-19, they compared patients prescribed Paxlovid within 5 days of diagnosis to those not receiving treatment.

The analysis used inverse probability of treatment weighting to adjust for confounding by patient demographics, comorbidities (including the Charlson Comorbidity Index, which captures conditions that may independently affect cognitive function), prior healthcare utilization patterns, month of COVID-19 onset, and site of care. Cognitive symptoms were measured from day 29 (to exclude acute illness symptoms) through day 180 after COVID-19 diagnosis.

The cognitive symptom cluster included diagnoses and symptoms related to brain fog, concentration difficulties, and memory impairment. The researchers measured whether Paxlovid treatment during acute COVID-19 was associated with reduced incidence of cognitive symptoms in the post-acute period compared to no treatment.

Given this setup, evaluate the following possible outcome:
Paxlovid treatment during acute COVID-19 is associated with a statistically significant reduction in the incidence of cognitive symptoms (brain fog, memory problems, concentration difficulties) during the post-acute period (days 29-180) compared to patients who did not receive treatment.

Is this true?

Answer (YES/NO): YES